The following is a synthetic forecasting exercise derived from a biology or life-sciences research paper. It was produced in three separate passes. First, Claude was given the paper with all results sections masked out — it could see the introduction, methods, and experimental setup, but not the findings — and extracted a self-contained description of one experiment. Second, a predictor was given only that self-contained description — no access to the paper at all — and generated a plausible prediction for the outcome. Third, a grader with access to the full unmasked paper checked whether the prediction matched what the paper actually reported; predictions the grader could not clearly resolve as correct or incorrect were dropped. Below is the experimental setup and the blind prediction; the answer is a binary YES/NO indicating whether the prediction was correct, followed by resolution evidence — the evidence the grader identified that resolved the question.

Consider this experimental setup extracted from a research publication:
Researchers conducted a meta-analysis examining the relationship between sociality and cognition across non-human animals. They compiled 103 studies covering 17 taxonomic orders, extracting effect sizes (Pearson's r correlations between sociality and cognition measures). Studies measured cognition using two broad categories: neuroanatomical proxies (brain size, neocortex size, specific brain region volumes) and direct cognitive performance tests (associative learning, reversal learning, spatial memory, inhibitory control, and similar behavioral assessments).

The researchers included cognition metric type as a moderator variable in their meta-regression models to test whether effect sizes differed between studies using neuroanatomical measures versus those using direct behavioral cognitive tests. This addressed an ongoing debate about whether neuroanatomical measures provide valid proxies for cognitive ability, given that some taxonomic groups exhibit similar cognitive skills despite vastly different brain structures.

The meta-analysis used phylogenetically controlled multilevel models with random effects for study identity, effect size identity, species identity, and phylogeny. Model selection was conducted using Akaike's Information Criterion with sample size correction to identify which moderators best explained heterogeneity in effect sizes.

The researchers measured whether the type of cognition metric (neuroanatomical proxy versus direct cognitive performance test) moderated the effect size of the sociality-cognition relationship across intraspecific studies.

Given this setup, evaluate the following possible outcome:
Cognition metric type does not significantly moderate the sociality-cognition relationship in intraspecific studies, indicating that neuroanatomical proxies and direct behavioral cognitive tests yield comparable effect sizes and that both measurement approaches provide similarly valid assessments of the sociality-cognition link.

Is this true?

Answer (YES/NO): YES